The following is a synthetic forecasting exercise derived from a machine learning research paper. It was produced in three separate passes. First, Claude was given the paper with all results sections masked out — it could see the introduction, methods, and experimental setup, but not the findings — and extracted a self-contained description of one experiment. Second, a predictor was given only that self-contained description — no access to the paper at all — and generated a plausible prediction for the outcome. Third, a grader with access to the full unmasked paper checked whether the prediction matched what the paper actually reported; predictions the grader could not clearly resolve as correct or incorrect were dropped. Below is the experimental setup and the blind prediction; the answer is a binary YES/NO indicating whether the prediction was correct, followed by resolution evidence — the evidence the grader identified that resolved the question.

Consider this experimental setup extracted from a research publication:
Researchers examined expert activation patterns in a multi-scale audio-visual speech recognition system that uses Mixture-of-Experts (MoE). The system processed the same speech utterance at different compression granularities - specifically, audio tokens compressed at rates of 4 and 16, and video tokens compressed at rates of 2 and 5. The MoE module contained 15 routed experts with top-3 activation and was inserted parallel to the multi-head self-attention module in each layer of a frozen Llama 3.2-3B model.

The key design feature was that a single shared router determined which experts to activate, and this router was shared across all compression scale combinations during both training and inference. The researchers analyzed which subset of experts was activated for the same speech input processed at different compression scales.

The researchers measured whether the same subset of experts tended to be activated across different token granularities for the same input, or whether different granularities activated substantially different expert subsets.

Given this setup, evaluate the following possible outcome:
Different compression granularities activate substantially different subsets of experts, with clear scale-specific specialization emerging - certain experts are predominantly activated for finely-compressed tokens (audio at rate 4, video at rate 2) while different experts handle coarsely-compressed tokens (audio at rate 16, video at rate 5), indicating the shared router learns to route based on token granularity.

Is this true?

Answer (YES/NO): NO